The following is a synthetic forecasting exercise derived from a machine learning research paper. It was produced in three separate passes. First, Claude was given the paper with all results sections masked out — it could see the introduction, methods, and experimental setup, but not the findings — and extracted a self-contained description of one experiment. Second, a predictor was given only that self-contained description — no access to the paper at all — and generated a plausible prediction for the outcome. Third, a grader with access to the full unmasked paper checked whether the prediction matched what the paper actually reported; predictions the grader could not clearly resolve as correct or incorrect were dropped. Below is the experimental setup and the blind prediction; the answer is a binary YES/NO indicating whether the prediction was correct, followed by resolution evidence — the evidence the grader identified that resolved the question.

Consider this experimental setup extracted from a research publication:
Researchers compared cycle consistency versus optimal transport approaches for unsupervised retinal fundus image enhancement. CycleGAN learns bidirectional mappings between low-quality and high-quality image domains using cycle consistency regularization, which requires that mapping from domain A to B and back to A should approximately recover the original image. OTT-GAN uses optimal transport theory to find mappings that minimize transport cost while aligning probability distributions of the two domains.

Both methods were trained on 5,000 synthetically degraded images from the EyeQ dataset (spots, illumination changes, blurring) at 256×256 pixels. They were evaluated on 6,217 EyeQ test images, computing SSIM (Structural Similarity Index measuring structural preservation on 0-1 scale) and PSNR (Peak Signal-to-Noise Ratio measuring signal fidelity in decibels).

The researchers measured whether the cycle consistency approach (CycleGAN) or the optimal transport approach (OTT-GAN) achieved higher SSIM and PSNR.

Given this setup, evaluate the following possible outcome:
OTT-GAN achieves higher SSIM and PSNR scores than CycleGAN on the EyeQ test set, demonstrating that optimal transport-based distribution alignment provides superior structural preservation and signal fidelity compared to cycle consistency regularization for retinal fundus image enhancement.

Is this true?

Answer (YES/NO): NO